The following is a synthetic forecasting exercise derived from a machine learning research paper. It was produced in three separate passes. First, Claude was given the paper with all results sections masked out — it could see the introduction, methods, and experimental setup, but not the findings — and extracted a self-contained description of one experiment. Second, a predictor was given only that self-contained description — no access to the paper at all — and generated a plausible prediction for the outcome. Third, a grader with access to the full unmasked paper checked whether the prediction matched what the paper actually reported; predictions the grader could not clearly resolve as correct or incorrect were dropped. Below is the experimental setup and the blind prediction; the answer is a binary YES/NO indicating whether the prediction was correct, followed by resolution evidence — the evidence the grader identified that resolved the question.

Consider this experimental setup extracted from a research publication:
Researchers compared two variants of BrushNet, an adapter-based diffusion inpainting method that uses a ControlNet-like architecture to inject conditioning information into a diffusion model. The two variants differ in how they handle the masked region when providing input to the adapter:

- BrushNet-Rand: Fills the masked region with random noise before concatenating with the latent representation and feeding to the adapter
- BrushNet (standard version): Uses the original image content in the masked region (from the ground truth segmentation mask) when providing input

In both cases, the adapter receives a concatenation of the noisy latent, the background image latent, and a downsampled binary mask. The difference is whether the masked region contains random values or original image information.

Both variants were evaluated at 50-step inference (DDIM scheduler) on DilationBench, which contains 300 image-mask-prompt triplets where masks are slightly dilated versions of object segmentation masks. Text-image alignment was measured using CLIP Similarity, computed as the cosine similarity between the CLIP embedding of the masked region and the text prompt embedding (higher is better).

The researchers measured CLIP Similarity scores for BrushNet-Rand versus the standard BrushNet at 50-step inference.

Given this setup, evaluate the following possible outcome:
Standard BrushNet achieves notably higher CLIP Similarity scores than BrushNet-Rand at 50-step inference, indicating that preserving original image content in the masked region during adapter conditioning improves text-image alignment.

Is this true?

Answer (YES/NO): YES